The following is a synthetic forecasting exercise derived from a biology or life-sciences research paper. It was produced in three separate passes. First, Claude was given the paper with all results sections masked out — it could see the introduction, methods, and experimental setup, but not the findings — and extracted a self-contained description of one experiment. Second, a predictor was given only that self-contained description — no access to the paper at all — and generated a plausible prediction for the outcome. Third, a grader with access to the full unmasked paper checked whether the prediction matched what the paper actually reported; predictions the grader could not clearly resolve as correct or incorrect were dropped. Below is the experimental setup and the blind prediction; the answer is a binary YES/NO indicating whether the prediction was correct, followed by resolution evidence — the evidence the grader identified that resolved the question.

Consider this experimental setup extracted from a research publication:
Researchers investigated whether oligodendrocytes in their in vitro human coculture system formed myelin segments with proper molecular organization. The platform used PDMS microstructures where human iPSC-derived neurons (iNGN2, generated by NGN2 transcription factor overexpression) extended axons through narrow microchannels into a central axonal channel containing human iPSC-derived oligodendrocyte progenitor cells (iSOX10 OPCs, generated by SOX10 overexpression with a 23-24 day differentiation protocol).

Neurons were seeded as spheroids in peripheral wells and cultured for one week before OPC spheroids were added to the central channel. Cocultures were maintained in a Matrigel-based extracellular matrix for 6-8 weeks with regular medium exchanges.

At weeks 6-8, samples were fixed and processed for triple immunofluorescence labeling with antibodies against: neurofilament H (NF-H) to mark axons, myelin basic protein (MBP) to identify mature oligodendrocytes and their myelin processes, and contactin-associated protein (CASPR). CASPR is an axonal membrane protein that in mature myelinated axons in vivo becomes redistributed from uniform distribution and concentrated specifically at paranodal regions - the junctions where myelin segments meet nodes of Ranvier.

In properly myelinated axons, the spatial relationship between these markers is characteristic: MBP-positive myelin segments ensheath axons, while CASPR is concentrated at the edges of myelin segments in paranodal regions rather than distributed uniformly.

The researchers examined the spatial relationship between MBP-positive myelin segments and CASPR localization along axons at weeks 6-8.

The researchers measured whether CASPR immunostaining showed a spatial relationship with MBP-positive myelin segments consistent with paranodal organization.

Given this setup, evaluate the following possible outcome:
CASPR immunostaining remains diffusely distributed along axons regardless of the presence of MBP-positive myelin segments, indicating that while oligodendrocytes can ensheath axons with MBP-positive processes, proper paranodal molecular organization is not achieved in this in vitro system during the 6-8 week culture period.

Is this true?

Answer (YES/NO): NO